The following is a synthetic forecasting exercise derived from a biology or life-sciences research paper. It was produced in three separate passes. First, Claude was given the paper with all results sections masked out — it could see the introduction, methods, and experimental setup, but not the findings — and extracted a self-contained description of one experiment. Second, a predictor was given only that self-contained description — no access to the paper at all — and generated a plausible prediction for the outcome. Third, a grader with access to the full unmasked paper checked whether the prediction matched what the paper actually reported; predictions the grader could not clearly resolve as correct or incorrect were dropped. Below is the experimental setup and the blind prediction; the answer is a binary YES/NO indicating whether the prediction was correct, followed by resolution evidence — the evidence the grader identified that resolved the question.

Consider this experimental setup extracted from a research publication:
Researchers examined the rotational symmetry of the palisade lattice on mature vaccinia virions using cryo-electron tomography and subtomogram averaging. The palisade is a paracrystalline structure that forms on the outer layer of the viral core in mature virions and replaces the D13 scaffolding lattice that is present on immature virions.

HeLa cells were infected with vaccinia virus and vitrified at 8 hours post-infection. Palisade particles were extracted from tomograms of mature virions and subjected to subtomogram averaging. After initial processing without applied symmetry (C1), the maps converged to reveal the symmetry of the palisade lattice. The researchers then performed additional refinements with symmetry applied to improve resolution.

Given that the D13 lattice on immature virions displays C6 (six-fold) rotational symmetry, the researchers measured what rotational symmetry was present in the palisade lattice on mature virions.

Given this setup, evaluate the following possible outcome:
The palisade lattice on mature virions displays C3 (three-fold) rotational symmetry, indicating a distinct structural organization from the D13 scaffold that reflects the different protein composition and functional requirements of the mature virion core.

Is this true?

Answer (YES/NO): YES